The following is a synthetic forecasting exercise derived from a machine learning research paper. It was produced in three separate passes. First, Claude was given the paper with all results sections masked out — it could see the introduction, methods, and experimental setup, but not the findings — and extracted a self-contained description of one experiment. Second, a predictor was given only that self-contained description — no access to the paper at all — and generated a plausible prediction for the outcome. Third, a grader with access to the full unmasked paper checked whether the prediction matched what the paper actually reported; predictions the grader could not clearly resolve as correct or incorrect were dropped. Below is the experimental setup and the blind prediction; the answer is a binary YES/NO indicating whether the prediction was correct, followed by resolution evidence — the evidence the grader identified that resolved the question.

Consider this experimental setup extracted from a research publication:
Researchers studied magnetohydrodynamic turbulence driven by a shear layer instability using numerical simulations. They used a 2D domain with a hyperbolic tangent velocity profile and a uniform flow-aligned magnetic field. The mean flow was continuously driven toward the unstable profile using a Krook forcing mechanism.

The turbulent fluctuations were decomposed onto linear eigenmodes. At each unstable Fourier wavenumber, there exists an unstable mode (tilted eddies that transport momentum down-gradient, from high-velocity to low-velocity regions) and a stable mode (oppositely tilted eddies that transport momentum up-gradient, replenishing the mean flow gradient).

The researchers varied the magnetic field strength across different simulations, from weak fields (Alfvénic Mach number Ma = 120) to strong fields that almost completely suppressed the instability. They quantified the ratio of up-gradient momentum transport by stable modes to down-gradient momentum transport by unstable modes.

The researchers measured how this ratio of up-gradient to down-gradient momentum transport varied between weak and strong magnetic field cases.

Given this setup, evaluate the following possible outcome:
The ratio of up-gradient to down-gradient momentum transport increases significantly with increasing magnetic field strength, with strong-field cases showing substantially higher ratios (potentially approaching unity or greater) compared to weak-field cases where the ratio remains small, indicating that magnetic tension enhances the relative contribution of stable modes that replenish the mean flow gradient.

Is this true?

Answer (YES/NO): NO